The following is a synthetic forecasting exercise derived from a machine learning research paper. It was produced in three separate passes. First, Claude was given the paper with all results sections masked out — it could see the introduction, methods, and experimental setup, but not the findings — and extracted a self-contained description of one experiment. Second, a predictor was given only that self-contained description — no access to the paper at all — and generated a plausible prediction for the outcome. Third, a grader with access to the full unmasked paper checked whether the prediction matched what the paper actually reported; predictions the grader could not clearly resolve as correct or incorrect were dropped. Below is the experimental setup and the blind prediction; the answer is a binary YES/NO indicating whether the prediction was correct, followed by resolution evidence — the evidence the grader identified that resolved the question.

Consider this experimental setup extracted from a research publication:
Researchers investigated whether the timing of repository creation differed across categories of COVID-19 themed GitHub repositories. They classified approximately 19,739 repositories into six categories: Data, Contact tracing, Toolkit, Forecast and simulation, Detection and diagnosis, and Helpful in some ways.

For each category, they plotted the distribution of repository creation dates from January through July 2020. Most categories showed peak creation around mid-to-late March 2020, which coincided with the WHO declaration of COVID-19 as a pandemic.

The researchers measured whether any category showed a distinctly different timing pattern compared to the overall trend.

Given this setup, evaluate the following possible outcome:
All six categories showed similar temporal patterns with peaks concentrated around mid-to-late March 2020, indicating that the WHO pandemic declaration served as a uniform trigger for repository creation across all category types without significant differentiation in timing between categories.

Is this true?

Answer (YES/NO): NO